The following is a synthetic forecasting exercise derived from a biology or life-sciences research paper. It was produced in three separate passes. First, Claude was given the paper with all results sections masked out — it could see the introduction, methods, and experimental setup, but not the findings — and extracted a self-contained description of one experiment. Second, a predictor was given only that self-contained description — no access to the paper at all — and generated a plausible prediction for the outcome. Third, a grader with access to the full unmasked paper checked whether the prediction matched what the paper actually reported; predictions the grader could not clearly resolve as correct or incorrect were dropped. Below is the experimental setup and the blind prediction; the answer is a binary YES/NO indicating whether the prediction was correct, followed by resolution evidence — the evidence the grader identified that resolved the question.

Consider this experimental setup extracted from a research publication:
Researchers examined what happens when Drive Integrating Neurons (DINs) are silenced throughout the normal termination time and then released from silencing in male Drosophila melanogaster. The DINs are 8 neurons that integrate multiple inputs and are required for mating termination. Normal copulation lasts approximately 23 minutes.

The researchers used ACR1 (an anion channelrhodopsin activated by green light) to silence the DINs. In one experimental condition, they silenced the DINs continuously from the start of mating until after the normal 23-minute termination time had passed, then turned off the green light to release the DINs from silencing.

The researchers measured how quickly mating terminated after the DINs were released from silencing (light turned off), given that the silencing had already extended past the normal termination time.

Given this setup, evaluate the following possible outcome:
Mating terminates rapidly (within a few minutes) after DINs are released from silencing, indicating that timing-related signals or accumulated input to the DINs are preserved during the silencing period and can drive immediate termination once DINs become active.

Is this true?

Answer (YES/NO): YES